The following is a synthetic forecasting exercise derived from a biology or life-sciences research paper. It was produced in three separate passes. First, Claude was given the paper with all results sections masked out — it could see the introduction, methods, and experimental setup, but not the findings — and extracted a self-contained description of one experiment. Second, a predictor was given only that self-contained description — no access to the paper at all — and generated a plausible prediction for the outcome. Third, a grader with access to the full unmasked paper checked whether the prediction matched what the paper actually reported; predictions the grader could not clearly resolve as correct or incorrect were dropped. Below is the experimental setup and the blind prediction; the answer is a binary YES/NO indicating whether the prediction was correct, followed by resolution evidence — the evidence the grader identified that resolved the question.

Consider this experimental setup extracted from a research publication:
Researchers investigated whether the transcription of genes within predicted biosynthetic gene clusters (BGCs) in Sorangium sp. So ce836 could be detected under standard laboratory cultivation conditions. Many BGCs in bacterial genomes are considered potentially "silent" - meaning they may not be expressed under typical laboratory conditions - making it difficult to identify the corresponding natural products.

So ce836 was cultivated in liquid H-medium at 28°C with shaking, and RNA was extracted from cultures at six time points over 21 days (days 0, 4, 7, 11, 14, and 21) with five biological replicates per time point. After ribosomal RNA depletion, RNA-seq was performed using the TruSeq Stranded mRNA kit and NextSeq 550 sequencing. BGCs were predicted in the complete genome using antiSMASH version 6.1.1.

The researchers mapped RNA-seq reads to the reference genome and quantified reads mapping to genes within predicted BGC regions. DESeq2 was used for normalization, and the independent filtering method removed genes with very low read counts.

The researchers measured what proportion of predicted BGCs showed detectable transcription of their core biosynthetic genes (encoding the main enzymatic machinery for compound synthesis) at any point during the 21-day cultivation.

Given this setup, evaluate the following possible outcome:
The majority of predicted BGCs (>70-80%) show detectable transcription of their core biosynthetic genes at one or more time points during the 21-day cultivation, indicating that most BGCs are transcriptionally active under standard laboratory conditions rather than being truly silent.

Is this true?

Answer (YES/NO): YES